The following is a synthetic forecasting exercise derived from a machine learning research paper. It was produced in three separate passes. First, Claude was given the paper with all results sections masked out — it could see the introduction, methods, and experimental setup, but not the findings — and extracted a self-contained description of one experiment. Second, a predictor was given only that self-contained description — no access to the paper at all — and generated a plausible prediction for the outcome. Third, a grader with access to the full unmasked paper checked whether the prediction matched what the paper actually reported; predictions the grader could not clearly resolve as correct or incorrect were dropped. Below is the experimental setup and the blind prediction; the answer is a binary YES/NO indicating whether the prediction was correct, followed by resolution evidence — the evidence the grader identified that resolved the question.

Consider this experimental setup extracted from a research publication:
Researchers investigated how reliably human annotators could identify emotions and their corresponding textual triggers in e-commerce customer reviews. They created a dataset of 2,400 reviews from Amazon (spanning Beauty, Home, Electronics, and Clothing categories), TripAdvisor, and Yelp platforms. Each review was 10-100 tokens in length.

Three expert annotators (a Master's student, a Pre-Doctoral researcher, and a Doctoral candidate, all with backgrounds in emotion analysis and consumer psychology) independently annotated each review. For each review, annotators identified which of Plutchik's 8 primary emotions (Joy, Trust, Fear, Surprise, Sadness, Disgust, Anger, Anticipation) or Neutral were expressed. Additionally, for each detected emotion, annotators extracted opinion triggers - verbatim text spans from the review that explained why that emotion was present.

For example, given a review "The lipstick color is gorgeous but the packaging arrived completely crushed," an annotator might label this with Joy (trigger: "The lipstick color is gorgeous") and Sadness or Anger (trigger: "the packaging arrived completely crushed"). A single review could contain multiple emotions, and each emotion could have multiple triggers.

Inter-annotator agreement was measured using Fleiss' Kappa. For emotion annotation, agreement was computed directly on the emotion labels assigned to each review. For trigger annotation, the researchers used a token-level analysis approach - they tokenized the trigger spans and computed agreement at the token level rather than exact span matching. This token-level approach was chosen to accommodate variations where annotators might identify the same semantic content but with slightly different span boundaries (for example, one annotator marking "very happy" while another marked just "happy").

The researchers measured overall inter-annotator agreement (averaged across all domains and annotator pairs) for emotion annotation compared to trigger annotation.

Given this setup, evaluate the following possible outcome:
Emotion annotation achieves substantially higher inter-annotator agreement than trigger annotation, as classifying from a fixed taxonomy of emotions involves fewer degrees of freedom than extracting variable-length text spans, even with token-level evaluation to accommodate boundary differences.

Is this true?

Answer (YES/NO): NO